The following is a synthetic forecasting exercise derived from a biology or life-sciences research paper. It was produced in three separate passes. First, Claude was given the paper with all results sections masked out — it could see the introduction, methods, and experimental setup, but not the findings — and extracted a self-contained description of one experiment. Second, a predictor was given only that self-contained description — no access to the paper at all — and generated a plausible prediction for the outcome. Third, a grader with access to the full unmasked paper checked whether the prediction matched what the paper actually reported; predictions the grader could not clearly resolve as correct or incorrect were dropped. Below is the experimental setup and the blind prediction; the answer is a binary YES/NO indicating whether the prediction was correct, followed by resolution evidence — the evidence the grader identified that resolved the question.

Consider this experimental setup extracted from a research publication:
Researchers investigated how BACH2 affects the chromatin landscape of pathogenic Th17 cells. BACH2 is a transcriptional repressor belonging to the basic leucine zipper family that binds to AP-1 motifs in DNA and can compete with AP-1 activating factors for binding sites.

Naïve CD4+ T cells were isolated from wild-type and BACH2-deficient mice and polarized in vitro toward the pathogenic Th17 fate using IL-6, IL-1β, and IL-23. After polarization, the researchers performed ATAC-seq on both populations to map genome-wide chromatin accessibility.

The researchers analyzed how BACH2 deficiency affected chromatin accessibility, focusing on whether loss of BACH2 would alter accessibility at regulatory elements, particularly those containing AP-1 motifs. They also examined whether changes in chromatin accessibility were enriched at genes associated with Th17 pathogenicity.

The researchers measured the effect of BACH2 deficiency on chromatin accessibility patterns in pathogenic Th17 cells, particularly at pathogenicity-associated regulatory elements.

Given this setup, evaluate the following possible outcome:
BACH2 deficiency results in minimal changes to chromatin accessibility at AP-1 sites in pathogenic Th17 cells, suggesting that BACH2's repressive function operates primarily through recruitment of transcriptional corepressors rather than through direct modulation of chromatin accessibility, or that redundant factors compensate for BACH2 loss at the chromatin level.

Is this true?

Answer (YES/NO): NO